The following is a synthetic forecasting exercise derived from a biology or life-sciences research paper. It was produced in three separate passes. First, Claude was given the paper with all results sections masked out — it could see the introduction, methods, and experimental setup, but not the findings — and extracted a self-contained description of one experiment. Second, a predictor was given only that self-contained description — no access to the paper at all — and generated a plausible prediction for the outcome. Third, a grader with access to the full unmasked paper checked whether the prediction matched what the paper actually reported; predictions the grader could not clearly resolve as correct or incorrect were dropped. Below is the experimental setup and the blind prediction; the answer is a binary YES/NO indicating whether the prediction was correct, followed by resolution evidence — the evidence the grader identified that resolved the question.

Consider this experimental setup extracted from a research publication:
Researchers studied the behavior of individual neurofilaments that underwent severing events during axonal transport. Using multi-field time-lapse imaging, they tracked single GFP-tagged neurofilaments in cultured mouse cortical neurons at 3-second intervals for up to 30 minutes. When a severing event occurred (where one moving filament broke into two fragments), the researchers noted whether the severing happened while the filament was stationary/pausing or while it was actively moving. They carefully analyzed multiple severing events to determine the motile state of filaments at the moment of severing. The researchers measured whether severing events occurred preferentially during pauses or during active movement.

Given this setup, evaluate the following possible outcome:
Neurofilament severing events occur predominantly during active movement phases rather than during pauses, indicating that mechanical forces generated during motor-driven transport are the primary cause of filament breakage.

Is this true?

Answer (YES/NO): NO